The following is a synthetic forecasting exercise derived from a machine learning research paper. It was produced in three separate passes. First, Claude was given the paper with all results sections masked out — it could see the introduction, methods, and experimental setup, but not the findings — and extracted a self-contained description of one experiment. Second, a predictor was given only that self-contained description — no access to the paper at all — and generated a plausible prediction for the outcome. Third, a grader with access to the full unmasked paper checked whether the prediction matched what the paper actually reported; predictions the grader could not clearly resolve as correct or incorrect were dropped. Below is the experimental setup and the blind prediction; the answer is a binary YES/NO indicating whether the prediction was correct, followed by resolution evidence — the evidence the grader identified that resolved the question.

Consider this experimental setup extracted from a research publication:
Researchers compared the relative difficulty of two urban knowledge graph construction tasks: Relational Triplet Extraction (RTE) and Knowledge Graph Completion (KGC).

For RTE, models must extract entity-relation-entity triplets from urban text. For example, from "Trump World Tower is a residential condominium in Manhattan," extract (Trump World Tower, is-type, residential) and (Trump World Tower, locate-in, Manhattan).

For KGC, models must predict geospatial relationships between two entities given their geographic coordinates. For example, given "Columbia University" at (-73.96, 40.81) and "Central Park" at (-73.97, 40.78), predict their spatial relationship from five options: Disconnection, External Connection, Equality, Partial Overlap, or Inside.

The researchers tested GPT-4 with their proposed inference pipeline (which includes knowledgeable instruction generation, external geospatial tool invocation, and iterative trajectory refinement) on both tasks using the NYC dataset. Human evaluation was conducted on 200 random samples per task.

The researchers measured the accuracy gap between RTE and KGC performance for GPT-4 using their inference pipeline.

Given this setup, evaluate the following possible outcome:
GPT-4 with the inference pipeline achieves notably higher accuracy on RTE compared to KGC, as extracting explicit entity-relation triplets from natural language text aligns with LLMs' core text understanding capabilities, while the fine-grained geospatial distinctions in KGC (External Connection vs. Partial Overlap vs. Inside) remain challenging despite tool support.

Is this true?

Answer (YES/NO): YES